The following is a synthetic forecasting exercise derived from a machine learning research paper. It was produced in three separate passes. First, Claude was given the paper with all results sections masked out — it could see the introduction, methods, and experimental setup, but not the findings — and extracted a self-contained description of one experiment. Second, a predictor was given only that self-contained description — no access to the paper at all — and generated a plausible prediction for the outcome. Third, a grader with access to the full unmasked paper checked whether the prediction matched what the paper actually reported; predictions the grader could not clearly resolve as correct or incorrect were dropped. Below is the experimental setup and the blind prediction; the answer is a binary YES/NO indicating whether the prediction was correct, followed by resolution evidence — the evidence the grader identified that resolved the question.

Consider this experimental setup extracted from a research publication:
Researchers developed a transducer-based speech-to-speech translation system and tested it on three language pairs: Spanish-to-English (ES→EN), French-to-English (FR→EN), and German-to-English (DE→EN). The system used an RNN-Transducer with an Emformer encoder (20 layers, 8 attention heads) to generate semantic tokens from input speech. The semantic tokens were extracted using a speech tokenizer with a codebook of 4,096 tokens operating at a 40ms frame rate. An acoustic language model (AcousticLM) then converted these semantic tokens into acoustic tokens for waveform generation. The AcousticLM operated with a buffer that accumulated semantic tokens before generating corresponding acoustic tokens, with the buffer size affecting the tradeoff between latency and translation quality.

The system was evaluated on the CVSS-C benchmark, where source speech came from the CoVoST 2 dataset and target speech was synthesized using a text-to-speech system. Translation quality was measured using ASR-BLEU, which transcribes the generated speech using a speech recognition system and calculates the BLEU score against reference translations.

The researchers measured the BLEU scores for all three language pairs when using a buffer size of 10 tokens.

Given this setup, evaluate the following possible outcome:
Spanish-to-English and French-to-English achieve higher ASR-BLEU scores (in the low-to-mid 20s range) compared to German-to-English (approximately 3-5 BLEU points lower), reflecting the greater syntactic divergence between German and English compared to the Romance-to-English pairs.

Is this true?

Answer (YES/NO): NO